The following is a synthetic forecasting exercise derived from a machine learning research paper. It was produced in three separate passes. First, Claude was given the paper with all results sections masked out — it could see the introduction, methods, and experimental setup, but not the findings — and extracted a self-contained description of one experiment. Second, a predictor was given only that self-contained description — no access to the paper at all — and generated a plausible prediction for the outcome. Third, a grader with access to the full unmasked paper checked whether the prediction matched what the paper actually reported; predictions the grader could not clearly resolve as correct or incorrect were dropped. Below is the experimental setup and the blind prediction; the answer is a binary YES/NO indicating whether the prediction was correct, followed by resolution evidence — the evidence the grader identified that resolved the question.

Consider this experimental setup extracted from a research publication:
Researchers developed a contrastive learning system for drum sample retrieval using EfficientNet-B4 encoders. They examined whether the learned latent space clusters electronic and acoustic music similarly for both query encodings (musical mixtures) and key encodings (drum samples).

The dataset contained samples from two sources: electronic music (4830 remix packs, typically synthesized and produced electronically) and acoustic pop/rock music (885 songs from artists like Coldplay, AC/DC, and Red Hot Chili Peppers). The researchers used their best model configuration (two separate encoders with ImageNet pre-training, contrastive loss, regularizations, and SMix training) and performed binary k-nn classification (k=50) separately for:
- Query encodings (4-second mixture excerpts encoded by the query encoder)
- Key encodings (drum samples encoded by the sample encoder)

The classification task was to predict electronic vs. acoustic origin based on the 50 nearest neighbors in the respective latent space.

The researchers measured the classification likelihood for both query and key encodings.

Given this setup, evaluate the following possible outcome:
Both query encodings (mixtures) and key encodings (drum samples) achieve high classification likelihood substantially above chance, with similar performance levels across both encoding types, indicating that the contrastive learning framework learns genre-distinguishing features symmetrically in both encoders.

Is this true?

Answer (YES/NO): YES